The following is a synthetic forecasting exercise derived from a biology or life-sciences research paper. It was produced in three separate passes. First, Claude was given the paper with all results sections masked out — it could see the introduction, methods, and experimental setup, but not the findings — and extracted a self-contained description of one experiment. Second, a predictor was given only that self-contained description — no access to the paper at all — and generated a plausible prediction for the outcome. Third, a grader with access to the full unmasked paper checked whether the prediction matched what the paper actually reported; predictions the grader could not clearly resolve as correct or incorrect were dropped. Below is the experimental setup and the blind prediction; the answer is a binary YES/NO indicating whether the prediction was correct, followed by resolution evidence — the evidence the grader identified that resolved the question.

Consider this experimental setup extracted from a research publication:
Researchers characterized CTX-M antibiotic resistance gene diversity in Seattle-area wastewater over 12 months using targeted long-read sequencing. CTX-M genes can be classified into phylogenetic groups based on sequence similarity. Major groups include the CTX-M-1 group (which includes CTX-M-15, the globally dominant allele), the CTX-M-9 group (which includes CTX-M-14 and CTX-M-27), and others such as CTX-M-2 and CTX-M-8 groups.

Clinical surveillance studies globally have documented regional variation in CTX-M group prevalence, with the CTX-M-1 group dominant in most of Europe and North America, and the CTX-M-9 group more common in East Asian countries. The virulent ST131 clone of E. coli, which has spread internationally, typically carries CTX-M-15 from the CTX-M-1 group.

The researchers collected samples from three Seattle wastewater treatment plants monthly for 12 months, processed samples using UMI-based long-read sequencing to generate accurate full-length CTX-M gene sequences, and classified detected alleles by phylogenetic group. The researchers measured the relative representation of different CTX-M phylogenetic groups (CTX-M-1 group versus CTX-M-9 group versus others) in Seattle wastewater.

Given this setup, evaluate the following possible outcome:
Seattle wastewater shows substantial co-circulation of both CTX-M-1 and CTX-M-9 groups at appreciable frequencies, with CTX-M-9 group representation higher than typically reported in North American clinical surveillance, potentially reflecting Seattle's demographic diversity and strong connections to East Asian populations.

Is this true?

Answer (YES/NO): NO